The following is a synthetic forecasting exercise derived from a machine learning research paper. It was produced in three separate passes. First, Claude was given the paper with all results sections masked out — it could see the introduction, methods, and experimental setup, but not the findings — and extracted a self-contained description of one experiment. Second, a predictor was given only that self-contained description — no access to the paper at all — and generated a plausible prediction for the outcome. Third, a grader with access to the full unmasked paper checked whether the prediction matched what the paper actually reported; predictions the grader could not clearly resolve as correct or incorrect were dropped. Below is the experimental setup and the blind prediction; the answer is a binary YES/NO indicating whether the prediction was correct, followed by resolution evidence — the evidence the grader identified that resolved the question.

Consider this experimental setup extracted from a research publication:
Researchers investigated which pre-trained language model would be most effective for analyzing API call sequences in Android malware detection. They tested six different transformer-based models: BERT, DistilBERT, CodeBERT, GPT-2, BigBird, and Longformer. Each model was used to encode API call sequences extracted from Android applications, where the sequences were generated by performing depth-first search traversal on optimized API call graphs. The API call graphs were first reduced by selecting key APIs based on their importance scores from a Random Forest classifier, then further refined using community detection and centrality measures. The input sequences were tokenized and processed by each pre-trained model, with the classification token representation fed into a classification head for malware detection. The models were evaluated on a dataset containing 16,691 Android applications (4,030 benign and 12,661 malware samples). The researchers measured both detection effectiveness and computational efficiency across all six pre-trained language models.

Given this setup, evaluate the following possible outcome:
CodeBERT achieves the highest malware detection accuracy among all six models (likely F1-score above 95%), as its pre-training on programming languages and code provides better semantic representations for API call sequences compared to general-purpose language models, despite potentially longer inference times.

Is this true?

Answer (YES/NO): NO